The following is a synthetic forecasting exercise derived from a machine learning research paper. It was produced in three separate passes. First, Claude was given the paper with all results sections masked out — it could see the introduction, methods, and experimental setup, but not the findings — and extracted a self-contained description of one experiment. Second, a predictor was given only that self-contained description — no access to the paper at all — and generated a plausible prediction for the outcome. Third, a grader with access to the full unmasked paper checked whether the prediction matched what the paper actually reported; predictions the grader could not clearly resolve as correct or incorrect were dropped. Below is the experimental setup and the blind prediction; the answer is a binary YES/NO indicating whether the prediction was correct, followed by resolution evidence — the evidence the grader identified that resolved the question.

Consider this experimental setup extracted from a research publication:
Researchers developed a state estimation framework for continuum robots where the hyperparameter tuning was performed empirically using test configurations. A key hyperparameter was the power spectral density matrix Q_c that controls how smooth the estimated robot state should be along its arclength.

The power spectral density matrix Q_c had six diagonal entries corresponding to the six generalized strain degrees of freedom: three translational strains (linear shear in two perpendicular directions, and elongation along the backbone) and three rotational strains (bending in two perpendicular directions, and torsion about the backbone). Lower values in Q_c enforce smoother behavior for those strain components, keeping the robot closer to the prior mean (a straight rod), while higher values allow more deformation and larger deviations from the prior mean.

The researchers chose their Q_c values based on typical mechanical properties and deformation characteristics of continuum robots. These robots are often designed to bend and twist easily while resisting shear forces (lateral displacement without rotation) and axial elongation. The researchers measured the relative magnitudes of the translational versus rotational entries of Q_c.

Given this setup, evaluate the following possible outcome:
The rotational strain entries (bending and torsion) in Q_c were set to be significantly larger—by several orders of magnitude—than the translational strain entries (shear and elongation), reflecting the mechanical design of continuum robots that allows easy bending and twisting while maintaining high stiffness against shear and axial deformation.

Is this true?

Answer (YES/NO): NO